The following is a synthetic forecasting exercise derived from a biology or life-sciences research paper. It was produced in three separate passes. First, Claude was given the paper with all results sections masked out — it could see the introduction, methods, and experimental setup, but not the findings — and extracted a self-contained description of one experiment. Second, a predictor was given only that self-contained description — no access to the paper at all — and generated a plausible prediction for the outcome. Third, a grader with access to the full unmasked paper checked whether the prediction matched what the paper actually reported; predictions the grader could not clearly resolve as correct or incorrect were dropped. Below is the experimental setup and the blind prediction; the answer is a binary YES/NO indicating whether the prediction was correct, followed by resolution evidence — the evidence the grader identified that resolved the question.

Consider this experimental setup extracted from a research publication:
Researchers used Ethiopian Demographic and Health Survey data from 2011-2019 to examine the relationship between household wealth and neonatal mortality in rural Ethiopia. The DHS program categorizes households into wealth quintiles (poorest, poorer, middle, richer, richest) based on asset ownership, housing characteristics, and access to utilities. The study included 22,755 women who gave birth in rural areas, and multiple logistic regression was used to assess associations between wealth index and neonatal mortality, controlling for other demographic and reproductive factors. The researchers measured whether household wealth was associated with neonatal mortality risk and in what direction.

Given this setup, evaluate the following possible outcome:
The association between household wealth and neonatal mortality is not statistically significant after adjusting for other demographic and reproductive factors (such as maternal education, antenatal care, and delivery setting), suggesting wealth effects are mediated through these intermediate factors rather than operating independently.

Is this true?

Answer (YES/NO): NO